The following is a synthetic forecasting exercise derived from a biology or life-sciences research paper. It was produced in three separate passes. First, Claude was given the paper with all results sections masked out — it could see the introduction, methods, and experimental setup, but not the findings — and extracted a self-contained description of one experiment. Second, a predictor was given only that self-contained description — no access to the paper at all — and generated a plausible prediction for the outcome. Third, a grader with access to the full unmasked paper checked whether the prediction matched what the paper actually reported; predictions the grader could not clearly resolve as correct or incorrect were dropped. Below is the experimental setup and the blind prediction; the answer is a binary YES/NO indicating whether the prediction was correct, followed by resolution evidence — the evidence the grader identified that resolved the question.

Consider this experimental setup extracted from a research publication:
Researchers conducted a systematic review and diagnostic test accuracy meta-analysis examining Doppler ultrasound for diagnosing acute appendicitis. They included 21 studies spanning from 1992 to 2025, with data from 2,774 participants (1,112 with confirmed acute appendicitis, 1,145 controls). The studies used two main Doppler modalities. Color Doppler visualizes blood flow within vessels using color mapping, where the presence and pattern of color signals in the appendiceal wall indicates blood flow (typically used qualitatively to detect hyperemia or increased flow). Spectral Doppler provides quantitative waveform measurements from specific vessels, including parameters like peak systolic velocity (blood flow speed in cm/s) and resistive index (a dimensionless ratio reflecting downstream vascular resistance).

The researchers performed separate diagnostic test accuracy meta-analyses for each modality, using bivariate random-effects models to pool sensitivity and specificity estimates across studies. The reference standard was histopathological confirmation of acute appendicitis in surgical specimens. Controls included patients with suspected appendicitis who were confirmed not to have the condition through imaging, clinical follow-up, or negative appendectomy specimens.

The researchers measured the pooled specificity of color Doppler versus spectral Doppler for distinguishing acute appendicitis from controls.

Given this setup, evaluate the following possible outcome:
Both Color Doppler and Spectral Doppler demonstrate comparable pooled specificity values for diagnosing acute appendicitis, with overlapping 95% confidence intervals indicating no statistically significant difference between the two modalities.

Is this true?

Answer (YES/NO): NO